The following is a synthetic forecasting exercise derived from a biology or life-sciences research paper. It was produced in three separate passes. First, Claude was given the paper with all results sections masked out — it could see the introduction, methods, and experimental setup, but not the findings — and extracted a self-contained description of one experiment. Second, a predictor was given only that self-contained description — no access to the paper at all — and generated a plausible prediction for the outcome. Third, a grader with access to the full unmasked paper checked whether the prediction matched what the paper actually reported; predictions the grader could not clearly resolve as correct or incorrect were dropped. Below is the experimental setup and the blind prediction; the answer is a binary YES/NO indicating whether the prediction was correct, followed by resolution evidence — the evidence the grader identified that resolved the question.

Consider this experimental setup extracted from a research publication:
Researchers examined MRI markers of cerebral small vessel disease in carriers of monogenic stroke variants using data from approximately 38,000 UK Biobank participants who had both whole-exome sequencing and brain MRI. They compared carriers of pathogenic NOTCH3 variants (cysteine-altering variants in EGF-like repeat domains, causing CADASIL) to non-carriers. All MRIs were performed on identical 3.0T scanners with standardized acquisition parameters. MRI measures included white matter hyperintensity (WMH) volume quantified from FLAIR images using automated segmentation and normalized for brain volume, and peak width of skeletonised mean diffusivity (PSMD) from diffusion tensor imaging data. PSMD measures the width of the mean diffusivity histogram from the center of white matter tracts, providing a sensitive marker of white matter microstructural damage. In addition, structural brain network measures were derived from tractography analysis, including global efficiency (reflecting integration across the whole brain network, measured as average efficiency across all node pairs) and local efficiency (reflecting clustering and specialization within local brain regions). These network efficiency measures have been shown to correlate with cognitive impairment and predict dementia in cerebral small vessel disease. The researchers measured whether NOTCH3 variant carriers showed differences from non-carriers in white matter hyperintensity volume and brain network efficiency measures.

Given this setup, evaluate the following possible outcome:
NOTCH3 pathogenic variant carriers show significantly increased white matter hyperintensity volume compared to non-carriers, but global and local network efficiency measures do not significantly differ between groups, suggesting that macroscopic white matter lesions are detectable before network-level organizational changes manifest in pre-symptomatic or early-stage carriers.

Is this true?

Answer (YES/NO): NO